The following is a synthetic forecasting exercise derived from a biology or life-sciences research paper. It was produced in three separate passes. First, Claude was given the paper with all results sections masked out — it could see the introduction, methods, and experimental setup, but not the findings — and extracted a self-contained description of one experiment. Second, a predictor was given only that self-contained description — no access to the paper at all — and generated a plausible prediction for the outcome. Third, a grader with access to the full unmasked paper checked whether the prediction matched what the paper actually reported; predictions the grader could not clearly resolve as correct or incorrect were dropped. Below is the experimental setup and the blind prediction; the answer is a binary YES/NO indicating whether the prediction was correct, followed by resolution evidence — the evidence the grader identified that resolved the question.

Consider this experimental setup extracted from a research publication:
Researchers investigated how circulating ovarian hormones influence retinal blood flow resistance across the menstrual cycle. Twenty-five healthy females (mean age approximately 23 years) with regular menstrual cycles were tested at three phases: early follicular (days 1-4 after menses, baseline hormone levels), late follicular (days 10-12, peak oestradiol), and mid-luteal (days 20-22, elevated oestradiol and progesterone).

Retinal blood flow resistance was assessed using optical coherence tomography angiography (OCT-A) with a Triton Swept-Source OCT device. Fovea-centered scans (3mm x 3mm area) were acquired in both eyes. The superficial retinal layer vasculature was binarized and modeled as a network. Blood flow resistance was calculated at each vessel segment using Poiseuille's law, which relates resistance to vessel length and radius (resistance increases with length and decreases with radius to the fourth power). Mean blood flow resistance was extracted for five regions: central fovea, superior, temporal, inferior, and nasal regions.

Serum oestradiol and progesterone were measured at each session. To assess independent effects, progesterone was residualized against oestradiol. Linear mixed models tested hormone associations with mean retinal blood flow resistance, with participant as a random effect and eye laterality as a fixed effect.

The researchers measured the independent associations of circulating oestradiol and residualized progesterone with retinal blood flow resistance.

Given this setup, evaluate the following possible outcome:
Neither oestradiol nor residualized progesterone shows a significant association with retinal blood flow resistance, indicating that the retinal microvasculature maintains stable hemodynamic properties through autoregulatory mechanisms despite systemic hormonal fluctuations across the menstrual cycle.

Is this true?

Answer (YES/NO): NO